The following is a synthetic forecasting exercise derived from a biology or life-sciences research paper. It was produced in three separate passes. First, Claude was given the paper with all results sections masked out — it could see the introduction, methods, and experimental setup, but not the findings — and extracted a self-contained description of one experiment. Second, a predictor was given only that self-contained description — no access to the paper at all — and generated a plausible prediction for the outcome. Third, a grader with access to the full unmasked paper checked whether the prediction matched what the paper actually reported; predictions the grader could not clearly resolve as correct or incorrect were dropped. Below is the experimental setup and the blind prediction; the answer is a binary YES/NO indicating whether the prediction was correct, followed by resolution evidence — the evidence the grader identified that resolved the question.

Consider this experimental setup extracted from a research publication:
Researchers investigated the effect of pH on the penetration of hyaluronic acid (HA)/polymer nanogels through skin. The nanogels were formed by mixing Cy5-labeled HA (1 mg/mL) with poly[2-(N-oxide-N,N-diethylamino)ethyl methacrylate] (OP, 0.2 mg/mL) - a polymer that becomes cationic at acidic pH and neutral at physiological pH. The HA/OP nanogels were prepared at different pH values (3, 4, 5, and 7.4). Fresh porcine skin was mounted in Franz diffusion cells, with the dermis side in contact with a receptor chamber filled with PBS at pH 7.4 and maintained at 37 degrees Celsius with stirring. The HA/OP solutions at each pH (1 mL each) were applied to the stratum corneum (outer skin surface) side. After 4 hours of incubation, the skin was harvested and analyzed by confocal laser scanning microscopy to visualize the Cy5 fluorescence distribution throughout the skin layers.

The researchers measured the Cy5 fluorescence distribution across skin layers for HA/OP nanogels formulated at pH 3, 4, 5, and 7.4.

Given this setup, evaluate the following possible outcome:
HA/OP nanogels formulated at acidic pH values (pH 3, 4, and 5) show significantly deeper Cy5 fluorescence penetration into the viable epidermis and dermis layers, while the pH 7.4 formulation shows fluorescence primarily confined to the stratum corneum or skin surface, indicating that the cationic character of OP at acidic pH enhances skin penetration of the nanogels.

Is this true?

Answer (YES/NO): YES